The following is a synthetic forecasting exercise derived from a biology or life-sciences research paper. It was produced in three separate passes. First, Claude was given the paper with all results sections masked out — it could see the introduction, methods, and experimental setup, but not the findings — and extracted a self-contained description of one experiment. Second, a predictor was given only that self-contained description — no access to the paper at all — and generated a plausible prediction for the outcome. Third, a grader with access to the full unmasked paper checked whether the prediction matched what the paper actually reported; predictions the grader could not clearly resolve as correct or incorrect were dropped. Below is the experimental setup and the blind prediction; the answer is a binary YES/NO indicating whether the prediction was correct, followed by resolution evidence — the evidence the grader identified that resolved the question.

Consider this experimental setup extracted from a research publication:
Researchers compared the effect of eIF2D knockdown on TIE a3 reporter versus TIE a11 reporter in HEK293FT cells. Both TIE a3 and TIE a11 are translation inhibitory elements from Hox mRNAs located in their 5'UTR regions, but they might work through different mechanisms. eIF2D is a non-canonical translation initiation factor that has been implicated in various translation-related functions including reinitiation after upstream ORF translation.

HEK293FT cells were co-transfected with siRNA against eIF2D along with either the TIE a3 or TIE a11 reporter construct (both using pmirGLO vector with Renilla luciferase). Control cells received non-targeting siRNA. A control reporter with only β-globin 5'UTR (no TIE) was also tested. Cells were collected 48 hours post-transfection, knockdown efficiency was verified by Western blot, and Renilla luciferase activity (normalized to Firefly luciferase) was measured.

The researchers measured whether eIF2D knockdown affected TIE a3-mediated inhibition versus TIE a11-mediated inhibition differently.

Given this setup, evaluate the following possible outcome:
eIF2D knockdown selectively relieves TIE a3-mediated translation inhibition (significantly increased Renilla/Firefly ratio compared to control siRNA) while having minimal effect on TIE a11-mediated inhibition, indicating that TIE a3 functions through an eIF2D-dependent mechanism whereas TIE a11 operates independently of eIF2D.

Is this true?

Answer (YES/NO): YES